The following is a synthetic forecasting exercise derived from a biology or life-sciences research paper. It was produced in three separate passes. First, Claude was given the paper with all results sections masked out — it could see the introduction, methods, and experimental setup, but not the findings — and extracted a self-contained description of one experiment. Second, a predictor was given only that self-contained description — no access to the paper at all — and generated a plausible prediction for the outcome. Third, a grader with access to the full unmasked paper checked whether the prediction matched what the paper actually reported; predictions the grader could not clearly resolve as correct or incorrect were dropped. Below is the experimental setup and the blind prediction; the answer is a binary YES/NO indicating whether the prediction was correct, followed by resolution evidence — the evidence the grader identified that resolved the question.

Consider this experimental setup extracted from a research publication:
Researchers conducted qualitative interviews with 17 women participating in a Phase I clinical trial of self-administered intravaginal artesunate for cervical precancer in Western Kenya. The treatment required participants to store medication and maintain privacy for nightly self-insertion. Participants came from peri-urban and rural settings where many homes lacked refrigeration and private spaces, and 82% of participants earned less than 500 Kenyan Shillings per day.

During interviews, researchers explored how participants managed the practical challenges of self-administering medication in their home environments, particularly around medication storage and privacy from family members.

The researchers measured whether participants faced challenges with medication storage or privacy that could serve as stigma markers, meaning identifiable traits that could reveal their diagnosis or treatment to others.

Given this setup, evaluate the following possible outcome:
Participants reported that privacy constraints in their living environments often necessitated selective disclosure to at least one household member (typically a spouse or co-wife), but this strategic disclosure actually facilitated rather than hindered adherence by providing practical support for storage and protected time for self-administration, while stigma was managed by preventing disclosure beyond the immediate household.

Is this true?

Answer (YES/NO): NO